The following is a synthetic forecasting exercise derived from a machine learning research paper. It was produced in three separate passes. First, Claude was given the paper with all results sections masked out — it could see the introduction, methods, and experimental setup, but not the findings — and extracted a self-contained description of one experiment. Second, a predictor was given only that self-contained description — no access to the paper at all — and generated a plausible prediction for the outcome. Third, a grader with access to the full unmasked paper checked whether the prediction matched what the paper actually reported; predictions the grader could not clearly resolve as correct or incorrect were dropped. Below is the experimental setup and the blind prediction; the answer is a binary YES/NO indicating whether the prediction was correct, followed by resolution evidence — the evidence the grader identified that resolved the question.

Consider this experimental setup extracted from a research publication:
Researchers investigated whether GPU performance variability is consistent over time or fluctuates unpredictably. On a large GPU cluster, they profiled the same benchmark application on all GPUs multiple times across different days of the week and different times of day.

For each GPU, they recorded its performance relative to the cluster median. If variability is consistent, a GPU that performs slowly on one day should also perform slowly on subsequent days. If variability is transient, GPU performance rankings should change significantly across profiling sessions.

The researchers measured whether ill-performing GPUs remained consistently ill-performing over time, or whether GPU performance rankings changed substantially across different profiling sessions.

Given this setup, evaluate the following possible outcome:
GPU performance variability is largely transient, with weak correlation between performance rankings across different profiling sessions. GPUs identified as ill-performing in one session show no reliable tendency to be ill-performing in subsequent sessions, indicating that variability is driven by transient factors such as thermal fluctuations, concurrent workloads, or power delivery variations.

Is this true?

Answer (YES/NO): NO